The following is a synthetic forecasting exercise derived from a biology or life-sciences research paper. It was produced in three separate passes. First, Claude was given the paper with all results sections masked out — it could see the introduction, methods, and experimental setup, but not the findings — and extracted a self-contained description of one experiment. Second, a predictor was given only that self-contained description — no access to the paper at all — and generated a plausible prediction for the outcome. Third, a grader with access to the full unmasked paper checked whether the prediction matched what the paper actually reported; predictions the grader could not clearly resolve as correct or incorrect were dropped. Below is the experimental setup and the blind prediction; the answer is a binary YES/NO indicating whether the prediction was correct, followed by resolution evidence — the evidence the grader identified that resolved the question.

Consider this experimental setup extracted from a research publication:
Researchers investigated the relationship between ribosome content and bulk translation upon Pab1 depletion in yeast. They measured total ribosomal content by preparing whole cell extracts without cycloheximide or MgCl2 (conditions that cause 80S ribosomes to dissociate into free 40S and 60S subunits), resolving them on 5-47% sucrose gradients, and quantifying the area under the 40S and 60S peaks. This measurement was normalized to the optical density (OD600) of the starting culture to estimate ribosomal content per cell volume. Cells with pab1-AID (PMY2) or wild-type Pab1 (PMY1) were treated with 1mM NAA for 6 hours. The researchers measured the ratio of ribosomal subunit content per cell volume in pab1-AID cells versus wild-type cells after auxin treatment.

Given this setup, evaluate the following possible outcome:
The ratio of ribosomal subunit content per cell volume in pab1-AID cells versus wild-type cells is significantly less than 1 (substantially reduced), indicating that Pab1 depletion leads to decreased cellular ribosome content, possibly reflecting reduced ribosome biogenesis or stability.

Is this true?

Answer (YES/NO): YES